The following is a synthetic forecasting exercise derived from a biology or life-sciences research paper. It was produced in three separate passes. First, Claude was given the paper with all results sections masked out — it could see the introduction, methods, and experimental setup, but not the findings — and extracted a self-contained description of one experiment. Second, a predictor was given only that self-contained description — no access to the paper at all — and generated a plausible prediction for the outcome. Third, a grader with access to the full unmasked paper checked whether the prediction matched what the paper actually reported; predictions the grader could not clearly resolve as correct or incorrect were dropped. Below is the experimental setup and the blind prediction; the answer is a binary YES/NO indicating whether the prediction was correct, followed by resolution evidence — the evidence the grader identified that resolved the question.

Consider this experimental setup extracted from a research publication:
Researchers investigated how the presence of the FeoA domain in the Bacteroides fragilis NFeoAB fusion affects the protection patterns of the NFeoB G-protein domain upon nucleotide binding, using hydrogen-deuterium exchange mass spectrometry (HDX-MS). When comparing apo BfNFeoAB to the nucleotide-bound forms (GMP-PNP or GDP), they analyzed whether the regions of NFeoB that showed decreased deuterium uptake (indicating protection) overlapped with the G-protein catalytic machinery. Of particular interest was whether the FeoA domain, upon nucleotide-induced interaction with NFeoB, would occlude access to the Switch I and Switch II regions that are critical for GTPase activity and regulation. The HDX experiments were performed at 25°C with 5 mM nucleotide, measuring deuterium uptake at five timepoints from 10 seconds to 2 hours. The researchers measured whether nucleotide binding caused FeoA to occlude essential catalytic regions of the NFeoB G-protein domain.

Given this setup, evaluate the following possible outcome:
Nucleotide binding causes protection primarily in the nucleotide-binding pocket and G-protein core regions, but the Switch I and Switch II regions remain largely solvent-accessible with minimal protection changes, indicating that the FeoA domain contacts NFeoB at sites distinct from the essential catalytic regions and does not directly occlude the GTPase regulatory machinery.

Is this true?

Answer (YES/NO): NO